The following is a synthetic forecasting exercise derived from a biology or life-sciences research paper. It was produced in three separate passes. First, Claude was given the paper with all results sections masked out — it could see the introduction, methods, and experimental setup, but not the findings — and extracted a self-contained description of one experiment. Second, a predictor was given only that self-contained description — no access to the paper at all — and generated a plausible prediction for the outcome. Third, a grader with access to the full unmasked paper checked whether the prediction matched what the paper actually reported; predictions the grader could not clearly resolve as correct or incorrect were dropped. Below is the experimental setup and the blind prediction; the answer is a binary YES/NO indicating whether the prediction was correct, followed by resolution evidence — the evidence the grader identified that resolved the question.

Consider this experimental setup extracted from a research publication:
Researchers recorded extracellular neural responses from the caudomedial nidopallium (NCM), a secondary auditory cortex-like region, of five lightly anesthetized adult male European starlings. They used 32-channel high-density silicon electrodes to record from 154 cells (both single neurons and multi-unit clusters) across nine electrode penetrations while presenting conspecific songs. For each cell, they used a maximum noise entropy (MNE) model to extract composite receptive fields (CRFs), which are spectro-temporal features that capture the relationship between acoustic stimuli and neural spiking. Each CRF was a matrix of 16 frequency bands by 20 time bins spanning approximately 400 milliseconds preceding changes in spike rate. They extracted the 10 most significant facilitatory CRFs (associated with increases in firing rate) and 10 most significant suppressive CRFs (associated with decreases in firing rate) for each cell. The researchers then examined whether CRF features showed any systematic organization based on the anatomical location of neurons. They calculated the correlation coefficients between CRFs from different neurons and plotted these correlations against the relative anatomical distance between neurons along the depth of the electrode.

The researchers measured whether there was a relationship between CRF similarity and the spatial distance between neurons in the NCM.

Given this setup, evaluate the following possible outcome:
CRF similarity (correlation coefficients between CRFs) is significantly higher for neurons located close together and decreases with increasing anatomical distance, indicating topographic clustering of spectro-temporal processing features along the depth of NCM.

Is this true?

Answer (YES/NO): NO